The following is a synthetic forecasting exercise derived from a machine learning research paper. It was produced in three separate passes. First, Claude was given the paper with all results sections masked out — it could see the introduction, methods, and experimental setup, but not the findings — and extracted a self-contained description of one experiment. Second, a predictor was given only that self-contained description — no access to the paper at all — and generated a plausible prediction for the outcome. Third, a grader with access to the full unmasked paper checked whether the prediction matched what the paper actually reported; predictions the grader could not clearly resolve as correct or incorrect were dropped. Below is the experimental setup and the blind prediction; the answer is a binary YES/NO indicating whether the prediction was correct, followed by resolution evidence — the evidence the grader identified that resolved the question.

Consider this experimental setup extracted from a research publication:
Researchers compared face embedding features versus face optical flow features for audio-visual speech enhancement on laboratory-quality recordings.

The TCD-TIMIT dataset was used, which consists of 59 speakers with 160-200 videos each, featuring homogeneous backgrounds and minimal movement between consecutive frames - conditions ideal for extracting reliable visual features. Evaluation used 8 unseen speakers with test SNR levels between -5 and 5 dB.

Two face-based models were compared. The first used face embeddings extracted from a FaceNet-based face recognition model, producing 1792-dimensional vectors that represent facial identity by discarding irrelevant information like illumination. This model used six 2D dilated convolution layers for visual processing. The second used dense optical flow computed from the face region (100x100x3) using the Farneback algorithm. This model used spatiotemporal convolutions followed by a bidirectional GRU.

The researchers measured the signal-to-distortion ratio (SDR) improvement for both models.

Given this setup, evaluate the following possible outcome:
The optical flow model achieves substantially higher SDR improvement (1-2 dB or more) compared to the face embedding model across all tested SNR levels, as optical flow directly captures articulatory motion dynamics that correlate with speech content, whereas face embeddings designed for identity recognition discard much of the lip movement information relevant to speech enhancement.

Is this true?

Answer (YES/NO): NO